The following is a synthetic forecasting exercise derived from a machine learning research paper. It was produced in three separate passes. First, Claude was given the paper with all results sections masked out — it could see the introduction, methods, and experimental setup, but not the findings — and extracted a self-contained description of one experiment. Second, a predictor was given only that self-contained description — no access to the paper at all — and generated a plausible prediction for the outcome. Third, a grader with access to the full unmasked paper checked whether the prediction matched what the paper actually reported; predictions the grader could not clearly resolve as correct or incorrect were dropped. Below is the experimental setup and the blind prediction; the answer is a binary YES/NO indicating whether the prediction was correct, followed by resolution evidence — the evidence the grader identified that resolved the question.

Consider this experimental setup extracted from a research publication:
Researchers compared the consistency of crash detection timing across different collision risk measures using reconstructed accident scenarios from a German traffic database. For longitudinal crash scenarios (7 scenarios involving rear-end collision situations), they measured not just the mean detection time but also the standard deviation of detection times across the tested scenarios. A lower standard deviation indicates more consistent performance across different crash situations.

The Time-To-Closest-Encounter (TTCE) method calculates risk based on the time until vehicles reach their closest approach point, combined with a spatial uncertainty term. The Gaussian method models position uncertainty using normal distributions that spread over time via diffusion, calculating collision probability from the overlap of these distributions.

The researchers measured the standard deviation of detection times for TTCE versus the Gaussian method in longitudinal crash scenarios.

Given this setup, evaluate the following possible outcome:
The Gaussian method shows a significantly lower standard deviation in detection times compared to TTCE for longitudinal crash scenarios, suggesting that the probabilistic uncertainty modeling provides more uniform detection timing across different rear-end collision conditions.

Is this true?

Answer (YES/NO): NO